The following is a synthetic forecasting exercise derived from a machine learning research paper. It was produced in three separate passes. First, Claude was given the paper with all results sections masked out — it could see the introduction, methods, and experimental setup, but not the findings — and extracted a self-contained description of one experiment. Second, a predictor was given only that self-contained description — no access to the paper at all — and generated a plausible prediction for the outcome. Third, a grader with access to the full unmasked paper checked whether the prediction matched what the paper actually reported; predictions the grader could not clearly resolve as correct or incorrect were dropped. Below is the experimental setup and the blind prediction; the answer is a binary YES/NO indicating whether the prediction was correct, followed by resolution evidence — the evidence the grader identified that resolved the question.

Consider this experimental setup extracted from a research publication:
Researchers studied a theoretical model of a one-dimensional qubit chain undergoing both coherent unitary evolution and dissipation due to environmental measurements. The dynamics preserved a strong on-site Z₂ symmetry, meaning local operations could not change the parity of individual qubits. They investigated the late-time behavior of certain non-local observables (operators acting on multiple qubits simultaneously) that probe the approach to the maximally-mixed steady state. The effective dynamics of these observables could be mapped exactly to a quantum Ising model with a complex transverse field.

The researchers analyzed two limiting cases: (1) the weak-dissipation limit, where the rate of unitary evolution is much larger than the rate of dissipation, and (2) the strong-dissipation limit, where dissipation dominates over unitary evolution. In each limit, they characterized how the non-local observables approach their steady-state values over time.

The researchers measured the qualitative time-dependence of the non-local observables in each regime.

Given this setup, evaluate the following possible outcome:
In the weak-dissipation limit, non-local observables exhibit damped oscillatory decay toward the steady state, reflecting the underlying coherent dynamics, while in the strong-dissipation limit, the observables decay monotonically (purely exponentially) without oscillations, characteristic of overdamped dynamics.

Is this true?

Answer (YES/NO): YES